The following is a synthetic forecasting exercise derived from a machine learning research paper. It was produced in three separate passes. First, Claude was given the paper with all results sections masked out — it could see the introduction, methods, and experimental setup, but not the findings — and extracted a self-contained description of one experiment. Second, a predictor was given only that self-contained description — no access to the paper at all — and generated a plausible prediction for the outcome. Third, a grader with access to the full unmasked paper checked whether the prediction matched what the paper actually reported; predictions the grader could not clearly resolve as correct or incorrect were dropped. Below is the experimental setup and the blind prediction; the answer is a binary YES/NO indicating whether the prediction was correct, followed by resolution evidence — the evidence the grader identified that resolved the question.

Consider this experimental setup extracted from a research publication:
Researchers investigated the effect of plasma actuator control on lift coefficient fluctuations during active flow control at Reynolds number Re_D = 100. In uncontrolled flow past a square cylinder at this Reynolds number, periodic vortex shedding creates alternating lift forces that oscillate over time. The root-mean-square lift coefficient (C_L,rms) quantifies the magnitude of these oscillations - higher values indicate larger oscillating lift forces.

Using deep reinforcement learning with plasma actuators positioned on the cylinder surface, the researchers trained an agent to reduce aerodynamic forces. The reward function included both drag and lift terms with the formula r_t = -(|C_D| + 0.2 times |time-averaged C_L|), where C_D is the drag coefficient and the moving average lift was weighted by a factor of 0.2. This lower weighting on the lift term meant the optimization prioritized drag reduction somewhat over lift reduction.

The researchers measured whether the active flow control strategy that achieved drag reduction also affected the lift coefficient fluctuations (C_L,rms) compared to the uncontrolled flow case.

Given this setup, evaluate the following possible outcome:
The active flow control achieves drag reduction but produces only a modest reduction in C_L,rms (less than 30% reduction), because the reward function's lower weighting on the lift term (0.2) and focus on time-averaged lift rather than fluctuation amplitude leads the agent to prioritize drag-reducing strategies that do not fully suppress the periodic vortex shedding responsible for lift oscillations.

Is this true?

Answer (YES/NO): NO